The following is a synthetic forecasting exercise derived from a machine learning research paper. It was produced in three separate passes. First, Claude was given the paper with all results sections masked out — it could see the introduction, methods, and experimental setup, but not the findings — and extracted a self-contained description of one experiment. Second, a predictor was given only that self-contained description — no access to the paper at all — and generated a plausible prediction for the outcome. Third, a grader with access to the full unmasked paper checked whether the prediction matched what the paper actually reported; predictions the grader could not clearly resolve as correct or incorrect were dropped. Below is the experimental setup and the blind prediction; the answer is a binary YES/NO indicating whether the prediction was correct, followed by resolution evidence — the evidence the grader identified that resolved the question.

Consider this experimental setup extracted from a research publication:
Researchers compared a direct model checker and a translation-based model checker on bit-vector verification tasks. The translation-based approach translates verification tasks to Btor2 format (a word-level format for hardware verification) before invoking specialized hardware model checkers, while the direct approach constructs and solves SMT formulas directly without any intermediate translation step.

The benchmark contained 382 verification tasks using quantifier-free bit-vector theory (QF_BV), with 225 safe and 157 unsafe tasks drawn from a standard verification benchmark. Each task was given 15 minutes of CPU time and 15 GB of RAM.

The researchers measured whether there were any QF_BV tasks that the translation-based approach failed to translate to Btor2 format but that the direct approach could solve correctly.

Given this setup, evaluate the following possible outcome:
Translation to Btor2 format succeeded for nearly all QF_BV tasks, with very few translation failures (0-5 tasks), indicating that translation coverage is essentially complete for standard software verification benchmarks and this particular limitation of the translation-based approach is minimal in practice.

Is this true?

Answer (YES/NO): NO